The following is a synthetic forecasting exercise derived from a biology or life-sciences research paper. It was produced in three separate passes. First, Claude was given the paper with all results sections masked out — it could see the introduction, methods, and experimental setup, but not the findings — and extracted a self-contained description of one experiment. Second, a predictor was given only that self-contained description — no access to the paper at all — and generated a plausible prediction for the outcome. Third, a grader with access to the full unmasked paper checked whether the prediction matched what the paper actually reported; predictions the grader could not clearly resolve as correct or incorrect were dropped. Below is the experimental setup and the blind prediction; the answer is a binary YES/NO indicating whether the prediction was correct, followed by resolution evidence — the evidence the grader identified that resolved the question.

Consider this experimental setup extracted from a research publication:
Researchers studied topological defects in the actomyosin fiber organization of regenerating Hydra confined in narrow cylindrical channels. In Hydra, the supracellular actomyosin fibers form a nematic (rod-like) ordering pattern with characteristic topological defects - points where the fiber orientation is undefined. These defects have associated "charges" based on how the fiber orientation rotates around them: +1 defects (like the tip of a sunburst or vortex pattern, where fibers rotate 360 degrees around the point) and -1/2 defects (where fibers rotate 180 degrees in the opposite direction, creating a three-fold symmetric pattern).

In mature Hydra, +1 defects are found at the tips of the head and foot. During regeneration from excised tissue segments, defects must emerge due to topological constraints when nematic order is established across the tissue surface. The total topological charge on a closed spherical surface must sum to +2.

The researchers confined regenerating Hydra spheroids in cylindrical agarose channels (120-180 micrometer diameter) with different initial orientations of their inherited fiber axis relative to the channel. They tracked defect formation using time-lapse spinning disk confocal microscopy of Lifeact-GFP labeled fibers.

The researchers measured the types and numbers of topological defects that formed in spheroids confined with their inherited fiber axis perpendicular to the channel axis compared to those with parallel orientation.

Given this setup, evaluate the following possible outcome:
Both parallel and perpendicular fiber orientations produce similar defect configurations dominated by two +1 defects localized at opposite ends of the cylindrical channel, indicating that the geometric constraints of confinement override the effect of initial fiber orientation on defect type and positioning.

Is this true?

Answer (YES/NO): NO